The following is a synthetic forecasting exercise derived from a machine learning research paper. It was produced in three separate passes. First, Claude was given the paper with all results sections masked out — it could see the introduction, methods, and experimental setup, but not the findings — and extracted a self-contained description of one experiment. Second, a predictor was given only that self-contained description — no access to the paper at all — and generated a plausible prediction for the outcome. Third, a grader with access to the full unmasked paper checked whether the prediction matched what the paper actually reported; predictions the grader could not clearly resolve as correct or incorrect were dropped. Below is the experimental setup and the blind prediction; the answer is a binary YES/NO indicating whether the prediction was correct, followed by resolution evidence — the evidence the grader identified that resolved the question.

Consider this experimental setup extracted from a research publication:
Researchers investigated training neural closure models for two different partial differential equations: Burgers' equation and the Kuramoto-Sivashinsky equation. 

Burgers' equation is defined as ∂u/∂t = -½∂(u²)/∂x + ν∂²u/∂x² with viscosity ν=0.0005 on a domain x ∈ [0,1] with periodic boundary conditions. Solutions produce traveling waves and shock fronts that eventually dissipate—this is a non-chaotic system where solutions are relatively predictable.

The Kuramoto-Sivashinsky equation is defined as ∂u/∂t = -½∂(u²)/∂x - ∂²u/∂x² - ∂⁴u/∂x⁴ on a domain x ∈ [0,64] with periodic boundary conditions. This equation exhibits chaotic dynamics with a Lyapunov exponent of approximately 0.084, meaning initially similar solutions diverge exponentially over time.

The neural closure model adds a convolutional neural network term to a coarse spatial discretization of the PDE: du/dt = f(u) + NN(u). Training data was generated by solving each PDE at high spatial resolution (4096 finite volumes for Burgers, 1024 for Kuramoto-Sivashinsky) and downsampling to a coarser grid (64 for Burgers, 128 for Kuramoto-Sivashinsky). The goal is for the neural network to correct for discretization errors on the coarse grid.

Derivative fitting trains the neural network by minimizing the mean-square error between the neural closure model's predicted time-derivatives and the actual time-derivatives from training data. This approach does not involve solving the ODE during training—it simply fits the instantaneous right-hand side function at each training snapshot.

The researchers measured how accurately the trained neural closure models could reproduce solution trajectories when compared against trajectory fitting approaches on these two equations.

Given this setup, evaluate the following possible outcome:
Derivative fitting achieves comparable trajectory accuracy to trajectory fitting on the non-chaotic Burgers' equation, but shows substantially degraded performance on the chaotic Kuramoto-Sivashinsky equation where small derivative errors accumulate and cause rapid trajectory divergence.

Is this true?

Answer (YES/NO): NO